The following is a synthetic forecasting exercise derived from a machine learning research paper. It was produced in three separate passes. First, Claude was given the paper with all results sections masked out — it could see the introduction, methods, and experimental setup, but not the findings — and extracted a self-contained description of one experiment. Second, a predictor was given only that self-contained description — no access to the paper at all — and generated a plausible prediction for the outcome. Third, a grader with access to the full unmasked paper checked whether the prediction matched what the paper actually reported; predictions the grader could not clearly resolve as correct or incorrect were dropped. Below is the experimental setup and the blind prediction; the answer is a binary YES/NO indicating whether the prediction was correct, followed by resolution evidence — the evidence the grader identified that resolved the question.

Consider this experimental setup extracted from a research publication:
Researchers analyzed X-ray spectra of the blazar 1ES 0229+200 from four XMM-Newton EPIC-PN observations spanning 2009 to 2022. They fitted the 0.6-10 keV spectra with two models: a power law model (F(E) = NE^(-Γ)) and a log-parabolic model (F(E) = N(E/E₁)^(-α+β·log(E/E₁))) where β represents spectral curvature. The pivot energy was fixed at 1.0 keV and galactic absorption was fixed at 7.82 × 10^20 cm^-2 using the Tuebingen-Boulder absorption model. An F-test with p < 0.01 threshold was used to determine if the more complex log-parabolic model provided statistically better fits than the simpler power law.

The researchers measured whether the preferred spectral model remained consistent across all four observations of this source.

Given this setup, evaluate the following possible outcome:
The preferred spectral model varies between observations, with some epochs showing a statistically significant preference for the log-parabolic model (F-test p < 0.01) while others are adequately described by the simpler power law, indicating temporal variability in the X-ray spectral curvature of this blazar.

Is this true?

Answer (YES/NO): YES